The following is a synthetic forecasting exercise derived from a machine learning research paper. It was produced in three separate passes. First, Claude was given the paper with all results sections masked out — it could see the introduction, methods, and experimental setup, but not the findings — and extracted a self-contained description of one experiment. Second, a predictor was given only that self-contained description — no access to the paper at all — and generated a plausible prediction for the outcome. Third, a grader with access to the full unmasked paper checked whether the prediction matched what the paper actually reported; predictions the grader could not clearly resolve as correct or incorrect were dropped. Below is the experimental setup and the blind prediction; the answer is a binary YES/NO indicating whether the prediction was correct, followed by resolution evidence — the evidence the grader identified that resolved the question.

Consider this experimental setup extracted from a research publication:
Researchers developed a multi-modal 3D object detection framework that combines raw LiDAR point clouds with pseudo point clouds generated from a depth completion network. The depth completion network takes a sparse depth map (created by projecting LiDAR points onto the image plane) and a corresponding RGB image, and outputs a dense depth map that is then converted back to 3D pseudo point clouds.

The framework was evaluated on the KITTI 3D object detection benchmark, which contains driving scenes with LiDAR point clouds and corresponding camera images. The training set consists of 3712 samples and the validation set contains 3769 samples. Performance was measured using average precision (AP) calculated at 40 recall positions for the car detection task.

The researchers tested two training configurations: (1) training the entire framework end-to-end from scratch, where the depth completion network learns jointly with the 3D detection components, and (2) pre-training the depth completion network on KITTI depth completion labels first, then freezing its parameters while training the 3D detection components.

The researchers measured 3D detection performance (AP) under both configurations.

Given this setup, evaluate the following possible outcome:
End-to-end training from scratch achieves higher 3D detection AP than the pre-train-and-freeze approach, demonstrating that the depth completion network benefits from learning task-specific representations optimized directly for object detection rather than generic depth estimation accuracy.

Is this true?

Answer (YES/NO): NO